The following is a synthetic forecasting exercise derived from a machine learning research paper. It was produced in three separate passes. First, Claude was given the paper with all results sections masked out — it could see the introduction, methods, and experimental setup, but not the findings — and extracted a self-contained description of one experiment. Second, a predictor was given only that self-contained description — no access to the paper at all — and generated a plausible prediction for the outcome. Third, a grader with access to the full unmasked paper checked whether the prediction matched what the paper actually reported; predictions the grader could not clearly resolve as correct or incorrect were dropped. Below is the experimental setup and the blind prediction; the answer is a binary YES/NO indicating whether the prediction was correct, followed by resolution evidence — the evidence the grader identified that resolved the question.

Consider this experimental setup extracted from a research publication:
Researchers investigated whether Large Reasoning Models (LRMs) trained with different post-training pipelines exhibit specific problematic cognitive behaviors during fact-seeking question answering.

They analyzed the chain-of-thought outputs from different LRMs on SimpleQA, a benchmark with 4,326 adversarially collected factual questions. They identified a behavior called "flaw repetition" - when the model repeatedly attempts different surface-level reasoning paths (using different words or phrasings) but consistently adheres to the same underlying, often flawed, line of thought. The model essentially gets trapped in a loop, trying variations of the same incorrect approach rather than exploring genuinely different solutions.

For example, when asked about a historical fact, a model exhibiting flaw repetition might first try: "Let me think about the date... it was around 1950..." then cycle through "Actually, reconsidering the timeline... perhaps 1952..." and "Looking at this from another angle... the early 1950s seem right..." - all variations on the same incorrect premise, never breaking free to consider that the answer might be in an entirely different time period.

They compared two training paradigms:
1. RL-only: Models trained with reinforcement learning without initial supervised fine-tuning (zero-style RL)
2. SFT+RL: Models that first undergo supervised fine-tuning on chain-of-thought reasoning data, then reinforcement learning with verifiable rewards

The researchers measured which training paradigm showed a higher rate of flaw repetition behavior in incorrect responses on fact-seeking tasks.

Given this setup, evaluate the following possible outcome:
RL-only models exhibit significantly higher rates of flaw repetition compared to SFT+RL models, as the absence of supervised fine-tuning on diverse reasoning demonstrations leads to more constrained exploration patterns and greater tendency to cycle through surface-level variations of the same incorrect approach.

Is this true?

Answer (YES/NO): YES